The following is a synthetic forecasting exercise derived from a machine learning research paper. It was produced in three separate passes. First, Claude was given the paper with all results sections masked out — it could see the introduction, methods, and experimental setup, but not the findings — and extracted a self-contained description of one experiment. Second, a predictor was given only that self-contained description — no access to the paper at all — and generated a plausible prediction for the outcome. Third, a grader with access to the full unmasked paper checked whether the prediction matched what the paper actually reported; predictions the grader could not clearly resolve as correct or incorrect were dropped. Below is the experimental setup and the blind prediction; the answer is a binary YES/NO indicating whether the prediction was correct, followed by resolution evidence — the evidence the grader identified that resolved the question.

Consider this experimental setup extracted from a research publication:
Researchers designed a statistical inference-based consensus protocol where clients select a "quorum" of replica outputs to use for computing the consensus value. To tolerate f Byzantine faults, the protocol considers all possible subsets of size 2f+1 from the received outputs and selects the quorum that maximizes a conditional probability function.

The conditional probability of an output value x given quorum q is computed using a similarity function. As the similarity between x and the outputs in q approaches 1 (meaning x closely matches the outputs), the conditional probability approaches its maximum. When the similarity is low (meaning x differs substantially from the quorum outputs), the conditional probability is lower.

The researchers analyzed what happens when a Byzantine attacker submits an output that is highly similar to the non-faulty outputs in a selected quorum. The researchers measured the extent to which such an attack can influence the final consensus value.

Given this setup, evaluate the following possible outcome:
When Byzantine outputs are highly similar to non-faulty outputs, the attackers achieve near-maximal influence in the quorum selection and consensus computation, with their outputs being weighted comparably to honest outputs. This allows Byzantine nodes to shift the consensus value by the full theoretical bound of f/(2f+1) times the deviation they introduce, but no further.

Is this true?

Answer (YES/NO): NO